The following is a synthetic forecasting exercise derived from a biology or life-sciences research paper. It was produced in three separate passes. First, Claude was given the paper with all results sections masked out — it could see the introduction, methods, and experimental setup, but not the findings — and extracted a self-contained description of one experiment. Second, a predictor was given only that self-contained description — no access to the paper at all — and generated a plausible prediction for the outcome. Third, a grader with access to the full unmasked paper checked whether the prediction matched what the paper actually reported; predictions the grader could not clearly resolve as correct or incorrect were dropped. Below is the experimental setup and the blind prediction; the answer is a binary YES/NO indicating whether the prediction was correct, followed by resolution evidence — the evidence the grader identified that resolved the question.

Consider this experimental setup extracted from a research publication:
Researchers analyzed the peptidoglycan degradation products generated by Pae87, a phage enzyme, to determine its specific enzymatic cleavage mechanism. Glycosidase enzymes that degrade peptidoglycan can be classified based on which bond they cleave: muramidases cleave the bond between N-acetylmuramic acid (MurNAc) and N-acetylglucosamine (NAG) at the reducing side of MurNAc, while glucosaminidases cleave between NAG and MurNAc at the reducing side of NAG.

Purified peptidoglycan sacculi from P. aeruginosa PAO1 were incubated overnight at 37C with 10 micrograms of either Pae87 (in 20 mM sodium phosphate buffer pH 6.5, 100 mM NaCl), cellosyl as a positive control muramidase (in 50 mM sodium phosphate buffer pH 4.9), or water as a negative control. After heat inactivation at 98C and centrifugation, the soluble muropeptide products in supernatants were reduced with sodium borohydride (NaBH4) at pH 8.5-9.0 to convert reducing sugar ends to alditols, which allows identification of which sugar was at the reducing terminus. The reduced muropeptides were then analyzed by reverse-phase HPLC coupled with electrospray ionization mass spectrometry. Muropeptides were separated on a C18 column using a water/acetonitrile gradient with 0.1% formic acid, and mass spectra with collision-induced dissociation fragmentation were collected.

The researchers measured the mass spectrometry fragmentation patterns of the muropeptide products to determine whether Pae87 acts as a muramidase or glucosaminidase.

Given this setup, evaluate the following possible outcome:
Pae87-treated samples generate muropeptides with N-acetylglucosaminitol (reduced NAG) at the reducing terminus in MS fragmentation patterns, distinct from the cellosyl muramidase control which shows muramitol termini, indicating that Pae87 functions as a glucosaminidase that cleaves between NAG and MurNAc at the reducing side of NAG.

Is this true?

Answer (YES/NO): NO